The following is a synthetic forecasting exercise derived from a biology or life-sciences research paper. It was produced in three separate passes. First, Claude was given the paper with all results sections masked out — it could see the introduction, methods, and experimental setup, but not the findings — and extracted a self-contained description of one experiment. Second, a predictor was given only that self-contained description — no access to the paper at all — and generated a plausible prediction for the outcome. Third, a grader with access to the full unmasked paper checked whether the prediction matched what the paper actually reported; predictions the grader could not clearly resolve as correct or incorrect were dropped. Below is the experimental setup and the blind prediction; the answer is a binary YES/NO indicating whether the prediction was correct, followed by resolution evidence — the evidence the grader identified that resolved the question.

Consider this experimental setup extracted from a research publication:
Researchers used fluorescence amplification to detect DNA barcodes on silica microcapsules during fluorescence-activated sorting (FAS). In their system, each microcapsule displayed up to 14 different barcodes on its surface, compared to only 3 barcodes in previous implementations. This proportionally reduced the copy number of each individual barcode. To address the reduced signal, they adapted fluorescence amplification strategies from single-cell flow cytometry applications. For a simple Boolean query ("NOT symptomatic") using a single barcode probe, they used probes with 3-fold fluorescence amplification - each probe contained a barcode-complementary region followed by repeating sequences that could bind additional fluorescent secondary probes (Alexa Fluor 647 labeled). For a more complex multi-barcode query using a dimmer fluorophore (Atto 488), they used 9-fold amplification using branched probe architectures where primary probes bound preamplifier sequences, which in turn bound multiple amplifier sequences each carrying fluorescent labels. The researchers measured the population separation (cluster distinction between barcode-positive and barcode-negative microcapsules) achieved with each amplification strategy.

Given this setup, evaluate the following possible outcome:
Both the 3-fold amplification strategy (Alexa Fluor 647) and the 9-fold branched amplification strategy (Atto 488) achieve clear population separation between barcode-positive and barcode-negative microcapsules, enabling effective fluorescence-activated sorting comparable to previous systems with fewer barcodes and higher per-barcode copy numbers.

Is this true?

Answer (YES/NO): YES